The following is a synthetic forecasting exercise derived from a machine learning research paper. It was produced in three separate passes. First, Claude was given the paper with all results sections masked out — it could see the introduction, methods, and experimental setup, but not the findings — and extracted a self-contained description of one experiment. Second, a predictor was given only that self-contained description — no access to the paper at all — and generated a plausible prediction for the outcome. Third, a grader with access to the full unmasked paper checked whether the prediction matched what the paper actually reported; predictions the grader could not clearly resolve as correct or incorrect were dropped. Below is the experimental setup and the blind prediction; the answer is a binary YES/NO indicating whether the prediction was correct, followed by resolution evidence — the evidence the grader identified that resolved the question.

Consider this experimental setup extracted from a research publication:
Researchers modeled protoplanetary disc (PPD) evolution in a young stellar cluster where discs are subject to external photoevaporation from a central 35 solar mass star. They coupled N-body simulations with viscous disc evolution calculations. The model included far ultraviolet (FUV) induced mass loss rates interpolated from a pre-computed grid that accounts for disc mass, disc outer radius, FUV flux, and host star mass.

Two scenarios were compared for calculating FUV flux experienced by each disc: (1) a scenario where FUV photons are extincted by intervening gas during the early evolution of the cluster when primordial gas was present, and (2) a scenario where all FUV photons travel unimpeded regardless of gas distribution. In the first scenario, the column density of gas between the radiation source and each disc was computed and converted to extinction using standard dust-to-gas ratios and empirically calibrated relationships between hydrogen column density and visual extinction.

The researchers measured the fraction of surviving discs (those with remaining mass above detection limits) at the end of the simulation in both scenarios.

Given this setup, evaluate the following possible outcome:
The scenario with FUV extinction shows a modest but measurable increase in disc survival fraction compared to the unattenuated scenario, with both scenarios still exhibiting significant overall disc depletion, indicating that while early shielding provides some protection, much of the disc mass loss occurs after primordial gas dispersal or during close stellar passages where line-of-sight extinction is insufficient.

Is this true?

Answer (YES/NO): YES